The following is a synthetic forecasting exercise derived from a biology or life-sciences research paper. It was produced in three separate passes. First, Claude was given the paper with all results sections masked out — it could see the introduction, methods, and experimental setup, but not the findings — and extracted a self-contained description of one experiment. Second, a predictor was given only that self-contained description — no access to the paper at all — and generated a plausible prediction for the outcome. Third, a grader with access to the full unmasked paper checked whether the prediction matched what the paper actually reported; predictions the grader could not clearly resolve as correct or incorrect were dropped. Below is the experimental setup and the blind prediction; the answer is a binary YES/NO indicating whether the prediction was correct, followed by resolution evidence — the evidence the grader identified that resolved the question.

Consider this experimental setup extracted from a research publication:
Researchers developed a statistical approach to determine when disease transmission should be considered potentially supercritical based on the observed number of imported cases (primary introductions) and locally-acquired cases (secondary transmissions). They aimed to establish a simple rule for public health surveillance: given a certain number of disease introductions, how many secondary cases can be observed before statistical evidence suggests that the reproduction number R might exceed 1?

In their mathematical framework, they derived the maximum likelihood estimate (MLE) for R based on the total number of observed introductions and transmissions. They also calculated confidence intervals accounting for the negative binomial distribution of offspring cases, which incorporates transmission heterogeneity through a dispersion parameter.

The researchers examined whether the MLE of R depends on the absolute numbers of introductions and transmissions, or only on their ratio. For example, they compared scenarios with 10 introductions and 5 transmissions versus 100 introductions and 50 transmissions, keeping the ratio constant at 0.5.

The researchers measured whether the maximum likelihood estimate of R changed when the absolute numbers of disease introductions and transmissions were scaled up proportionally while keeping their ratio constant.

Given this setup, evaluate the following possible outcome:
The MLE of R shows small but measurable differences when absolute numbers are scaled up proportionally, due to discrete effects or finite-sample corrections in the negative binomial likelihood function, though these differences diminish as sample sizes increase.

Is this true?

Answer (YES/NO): NO